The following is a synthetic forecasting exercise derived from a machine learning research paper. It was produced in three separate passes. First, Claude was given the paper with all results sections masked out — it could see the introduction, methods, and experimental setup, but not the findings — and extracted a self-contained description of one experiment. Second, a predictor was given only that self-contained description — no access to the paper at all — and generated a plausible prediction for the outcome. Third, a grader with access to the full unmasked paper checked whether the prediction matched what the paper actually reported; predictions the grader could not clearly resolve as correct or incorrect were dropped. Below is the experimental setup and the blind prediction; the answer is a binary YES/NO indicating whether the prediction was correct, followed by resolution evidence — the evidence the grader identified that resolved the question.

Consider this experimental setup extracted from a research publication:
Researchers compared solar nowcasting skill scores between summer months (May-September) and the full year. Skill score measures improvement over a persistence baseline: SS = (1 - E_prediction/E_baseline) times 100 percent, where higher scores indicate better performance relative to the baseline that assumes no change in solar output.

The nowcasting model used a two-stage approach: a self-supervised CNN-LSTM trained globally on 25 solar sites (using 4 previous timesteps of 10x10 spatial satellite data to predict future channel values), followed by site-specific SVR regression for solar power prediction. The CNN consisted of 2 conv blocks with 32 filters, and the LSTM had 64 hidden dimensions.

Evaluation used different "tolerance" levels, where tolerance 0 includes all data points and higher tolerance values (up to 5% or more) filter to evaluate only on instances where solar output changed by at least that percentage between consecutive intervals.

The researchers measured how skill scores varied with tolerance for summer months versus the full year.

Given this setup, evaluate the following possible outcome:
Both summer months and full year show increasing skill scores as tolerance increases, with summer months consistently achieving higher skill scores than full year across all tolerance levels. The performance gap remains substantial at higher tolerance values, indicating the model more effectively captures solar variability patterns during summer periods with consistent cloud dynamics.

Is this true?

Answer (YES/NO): NO